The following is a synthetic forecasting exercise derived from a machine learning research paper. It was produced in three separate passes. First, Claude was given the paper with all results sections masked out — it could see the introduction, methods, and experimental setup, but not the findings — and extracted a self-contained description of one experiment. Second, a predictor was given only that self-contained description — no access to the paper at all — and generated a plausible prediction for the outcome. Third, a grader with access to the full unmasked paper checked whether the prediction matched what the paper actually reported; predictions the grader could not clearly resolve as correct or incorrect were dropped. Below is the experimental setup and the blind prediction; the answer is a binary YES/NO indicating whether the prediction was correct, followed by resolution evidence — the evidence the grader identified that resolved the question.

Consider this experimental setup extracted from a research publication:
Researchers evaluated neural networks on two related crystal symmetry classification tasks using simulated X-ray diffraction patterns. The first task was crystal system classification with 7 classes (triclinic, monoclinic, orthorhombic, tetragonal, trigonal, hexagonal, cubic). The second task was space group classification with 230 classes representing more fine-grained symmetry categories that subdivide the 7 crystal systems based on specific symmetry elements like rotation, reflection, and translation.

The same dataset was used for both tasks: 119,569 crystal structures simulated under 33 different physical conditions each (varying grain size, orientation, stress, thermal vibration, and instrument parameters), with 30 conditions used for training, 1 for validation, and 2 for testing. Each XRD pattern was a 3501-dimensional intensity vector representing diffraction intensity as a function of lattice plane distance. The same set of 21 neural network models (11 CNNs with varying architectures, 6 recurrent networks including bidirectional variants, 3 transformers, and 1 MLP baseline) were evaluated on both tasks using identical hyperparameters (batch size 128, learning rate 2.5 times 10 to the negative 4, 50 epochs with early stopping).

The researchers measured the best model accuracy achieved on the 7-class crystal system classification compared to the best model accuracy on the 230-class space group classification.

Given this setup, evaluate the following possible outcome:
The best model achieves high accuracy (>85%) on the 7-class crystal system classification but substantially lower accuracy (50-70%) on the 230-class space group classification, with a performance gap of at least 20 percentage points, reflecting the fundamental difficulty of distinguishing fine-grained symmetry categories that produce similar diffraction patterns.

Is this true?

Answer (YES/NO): NO